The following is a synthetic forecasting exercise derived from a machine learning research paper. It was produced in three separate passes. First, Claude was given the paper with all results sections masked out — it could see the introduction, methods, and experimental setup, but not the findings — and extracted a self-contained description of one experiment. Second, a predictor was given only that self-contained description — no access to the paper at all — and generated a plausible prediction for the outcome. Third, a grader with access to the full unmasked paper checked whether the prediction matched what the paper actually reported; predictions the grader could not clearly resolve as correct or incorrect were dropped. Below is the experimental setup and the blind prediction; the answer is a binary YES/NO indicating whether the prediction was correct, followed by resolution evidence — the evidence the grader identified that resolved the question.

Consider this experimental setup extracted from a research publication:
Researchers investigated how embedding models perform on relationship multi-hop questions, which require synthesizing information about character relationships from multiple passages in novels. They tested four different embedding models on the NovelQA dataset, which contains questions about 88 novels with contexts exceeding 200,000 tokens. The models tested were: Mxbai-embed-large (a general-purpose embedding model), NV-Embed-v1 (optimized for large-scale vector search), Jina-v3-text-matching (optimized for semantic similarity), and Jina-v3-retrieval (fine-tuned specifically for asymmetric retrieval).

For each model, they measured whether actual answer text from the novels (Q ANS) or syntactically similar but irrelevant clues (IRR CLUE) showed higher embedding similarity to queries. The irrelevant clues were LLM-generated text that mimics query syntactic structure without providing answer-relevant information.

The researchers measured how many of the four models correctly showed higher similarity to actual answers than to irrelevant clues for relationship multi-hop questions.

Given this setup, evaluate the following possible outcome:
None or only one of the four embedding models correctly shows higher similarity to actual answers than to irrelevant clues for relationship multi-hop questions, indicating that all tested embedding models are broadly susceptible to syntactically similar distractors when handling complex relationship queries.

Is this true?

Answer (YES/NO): NO